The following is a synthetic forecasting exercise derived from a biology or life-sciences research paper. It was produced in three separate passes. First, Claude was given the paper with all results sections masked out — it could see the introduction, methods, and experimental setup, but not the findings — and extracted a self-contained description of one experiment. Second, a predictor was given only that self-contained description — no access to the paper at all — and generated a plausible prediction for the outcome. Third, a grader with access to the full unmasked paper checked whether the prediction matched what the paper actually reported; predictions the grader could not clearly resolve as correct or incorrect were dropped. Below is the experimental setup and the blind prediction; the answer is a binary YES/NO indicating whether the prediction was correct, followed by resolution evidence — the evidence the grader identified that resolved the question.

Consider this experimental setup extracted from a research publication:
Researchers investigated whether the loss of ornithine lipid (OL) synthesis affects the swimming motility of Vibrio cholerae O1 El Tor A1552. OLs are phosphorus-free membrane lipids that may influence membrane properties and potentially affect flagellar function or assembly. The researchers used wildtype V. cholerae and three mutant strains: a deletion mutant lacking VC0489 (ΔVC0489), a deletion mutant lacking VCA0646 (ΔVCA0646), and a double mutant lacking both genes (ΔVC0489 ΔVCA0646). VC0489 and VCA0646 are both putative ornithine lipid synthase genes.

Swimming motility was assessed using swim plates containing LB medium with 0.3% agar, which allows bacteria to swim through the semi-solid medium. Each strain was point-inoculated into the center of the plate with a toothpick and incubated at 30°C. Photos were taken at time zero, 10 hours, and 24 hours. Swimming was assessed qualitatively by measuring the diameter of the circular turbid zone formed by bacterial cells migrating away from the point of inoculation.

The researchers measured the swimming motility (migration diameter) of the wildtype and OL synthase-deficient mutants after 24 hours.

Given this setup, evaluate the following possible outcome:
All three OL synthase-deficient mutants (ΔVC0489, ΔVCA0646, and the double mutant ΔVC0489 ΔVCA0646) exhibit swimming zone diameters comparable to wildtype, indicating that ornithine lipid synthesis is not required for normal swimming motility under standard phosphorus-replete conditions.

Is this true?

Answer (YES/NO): YES